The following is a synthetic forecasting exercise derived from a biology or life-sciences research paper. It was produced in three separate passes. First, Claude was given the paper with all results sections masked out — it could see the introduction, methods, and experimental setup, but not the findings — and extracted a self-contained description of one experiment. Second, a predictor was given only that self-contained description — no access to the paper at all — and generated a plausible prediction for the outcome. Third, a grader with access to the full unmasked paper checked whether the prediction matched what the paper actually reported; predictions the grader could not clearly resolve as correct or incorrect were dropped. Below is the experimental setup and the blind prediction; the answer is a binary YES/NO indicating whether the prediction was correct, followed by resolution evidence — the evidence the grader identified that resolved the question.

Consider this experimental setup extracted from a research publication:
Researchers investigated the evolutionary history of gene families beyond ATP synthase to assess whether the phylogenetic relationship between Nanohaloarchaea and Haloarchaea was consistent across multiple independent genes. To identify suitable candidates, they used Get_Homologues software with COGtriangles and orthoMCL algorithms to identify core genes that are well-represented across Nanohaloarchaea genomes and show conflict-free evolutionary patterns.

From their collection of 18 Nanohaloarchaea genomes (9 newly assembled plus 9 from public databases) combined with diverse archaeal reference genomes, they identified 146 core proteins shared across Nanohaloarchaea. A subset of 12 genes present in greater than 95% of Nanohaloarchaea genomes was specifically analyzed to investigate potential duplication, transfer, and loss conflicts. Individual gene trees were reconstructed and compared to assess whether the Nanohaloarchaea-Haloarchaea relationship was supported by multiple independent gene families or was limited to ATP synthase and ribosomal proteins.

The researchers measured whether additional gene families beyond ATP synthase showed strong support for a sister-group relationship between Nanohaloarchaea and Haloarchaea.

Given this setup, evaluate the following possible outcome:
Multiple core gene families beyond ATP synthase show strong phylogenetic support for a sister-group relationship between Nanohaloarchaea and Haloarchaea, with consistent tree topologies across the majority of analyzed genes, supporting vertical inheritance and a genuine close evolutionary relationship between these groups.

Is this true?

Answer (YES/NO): NO